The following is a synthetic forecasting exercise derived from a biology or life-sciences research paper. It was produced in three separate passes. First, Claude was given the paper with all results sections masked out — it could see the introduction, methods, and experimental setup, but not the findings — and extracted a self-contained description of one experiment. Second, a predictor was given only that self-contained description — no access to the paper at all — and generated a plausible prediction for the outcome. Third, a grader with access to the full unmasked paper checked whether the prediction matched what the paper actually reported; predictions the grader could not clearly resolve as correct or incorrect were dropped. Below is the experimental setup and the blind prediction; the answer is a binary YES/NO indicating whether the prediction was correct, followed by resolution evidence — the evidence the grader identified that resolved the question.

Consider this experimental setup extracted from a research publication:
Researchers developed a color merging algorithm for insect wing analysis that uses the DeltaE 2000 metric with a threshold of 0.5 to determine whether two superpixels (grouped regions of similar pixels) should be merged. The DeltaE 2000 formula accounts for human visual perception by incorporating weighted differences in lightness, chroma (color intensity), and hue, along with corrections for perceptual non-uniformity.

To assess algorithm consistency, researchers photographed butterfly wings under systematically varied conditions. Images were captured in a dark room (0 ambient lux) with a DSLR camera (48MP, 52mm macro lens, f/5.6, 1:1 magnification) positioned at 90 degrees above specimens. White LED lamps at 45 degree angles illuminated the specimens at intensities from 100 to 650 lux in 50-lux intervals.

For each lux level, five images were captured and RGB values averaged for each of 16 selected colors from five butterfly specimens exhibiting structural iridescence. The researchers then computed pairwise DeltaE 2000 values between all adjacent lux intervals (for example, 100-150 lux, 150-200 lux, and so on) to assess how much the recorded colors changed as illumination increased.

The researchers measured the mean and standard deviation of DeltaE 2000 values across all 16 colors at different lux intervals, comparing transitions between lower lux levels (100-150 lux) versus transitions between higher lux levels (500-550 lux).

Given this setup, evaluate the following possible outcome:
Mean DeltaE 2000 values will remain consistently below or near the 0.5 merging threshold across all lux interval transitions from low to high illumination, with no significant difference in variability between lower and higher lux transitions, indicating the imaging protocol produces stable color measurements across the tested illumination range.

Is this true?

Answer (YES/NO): NO